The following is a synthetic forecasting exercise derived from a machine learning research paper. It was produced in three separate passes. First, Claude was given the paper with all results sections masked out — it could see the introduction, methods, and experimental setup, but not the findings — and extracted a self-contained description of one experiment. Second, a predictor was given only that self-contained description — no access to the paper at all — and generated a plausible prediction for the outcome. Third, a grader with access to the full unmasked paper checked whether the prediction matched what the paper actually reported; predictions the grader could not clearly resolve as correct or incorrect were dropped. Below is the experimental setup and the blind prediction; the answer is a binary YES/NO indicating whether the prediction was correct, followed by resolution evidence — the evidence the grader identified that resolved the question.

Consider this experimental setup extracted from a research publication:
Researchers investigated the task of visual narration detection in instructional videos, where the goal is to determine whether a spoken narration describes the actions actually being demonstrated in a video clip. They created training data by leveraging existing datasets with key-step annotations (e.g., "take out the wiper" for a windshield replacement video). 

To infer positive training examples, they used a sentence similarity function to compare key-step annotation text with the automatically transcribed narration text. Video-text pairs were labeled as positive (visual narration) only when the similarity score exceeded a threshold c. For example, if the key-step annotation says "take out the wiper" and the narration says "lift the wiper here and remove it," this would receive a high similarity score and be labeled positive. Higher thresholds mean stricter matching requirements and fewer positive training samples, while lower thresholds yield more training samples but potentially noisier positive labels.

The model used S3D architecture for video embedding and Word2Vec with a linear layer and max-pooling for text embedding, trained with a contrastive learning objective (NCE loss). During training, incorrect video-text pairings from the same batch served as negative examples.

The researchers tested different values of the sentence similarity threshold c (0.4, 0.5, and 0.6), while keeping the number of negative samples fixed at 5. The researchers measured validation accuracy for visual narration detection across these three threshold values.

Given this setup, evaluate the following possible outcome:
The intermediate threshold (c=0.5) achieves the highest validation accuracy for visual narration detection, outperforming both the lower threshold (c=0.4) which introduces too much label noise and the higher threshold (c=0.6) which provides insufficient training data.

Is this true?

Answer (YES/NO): YES